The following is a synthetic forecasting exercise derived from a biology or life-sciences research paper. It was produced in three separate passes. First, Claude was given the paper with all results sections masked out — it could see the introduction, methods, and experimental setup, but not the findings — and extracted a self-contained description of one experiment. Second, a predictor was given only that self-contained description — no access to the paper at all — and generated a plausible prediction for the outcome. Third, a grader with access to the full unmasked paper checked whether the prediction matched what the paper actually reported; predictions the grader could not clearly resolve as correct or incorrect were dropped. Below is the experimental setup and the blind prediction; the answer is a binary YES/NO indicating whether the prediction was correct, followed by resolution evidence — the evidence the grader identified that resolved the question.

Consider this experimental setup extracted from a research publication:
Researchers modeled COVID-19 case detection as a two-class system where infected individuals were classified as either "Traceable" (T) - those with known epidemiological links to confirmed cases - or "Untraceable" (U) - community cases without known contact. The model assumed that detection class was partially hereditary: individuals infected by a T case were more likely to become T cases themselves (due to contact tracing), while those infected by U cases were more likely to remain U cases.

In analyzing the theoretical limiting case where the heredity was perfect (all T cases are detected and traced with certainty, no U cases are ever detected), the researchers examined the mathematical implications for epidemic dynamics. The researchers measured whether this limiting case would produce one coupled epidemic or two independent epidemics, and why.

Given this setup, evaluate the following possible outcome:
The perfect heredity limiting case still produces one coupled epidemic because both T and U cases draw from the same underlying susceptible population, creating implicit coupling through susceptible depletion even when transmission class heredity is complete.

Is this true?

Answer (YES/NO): NO